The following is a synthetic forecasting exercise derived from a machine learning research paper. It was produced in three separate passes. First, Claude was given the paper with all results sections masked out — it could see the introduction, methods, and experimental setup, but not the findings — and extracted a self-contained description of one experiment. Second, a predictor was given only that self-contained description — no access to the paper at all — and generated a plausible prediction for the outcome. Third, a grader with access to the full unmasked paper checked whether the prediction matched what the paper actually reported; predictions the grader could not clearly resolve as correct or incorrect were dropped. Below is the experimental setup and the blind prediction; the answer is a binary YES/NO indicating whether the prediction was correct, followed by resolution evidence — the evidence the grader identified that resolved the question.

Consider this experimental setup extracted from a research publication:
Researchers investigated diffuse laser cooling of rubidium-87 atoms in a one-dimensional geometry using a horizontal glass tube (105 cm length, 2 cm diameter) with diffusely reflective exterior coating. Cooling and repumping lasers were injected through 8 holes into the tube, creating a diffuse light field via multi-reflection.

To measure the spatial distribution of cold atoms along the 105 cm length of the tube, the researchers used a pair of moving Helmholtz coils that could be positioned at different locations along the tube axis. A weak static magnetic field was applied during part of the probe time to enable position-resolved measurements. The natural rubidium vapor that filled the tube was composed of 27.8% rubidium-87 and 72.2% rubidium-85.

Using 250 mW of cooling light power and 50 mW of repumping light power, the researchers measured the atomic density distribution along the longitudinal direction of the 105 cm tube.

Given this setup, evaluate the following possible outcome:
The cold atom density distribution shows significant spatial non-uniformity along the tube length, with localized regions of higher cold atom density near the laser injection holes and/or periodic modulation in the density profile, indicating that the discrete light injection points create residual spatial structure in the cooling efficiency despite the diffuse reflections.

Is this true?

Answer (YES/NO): NO